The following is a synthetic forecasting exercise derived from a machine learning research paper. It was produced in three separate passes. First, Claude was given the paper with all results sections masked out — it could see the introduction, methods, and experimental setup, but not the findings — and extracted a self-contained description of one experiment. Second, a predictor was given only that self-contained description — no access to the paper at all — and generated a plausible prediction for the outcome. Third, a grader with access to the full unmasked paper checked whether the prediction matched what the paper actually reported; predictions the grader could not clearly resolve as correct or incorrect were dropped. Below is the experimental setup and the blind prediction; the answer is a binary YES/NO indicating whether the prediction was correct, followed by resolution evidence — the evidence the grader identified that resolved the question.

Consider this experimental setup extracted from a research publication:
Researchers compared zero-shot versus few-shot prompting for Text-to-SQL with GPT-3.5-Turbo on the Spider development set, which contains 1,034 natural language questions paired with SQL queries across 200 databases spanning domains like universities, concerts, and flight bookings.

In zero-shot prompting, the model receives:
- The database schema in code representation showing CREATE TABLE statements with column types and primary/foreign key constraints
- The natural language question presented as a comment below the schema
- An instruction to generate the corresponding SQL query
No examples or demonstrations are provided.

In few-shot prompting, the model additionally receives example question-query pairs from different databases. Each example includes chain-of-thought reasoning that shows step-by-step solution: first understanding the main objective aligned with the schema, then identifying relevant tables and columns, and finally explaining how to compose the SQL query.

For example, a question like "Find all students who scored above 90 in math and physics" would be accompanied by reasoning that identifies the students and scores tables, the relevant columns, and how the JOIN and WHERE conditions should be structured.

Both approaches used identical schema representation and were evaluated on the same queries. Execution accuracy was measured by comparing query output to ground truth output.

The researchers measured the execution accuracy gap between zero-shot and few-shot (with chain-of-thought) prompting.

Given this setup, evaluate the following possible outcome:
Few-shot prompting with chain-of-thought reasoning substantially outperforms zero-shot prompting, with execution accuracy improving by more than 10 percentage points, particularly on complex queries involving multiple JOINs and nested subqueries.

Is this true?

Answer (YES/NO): NO